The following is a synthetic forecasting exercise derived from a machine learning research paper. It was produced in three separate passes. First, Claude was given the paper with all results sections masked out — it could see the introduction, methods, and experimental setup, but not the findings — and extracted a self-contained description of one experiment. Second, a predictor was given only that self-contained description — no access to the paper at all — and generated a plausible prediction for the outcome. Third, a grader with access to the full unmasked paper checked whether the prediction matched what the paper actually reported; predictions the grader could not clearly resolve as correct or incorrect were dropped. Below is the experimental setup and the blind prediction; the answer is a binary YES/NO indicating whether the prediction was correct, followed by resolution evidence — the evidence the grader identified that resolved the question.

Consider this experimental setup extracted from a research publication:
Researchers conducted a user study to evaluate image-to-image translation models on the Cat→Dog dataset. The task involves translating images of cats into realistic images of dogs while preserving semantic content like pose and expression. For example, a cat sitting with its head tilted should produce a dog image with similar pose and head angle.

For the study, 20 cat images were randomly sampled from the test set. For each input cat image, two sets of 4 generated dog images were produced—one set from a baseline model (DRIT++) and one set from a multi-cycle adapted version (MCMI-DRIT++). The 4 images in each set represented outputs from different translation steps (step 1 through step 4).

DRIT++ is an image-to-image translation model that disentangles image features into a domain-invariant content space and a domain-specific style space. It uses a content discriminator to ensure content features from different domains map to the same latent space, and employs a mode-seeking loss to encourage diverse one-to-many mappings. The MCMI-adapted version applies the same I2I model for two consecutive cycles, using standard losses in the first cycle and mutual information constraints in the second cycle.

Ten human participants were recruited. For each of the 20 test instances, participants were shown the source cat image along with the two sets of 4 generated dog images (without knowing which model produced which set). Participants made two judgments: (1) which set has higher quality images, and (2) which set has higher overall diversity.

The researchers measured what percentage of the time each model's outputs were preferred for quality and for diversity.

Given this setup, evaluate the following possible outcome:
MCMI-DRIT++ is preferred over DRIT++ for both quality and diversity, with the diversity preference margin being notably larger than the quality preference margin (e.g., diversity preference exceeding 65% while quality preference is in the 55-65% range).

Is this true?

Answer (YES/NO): NO